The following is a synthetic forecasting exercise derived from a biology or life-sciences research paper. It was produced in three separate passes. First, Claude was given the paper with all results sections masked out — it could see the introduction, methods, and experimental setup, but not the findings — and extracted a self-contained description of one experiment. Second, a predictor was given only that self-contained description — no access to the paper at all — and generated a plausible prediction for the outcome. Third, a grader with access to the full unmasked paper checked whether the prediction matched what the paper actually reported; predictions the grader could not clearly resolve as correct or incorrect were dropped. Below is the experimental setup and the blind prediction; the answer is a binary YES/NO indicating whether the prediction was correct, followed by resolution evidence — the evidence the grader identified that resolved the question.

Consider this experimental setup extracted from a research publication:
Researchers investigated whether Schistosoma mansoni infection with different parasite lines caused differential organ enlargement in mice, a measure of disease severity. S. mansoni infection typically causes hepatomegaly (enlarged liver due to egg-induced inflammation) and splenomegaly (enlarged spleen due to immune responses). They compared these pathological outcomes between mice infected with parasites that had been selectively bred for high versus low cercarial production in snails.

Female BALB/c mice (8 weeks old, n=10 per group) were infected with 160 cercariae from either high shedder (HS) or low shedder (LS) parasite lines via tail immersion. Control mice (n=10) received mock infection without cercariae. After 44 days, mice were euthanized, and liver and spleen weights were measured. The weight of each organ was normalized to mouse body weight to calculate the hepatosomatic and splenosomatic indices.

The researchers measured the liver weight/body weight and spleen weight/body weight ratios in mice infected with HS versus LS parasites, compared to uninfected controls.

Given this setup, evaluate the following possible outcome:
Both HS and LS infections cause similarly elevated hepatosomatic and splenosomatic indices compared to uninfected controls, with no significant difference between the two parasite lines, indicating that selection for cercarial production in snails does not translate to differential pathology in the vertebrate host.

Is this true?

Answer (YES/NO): NO